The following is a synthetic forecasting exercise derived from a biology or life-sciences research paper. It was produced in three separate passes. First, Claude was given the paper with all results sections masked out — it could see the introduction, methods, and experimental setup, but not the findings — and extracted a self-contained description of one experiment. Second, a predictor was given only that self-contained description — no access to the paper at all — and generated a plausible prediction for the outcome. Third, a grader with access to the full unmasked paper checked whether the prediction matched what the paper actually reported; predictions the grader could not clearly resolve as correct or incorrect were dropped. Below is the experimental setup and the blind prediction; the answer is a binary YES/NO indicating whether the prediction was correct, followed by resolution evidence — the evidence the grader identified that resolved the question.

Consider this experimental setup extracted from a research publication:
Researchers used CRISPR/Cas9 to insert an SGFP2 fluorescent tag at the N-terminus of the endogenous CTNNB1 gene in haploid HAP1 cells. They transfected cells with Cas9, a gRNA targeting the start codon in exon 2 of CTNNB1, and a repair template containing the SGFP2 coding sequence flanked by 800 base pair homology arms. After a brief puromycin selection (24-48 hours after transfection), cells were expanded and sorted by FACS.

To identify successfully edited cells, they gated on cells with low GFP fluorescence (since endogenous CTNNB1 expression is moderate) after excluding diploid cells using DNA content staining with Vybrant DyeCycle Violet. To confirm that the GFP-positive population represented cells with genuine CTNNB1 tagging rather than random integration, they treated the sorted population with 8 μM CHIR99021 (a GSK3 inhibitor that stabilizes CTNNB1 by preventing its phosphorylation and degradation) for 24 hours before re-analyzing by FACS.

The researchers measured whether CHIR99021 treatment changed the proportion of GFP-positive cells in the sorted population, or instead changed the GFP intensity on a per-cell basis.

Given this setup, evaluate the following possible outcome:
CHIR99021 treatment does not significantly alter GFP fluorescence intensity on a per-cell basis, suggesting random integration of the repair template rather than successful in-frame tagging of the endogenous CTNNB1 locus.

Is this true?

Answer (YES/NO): NO